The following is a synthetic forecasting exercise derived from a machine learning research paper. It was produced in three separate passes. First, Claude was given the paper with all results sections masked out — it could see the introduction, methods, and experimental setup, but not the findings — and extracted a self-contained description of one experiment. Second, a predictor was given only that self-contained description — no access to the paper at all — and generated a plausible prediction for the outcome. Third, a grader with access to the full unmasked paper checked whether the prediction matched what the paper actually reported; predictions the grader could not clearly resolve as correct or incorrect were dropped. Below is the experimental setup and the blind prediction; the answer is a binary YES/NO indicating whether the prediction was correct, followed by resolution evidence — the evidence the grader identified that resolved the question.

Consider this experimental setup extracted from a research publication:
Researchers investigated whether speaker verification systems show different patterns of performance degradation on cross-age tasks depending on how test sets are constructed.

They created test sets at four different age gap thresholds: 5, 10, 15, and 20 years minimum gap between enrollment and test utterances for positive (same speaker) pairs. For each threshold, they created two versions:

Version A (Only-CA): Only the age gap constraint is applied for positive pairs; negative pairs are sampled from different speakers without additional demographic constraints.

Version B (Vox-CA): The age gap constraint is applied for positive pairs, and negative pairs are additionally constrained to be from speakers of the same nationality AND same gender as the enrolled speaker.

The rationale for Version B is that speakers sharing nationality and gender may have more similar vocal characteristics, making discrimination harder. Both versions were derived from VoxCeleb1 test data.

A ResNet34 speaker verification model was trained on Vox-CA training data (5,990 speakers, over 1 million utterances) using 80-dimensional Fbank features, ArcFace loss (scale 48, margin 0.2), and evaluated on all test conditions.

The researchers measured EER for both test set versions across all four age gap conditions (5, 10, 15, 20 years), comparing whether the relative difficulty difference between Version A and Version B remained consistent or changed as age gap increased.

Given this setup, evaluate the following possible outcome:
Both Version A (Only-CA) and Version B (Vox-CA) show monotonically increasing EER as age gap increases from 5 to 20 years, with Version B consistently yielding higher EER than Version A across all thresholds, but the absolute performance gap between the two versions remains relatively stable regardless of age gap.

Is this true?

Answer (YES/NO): NO